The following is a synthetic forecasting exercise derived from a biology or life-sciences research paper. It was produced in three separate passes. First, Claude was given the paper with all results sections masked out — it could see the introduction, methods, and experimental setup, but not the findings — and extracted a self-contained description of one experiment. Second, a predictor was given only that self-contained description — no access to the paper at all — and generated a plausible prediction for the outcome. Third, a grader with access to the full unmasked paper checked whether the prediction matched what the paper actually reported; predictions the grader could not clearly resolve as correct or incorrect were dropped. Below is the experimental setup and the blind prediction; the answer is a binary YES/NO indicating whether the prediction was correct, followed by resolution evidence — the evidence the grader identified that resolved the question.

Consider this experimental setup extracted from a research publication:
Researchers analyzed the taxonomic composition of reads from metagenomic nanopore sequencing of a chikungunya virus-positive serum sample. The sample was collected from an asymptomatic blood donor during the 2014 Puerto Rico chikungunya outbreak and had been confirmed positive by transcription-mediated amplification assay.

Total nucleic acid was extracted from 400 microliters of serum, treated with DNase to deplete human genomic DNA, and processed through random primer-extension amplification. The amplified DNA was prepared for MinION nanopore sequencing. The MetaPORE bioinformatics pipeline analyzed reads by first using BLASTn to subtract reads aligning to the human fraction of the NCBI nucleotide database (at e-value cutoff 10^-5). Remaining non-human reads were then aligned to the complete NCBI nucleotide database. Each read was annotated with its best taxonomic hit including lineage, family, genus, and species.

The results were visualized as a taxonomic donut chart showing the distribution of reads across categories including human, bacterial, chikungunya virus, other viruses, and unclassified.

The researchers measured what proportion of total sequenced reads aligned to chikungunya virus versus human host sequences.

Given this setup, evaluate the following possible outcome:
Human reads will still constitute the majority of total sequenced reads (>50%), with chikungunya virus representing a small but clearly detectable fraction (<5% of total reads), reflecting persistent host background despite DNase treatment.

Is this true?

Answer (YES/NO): NO